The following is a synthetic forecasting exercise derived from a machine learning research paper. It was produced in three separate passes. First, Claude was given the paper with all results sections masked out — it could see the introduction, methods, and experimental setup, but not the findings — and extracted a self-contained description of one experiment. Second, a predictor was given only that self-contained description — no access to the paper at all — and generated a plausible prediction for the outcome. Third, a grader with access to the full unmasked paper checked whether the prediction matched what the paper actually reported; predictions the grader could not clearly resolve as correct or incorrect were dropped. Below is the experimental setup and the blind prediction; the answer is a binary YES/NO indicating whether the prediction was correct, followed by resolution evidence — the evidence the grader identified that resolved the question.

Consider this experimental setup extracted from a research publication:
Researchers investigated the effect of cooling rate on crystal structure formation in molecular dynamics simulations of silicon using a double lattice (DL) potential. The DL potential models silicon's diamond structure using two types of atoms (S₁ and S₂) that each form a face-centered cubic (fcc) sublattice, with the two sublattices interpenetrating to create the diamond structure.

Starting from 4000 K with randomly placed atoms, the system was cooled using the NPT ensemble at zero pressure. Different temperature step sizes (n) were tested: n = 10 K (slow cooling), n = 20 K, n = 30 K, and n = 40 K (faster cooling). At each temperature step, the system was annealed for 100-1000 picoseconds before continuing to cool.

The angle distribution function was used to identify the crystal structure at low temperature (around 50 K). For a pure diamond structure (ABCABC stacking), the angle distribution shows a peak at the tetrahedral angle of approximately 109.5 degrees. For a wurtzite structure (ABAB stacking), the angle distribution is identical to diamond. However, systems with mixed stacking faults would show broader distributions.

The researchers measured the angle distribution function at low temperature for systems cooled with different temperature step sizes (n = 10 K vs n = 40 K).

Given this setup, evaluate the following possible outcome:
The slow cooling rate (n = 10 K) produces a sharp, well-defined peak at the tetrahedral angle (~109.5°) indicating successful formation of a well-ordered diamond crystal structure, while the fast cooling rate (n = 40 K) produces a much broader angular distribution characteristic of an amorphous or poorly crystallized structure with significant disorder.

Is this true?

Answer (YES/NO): NO